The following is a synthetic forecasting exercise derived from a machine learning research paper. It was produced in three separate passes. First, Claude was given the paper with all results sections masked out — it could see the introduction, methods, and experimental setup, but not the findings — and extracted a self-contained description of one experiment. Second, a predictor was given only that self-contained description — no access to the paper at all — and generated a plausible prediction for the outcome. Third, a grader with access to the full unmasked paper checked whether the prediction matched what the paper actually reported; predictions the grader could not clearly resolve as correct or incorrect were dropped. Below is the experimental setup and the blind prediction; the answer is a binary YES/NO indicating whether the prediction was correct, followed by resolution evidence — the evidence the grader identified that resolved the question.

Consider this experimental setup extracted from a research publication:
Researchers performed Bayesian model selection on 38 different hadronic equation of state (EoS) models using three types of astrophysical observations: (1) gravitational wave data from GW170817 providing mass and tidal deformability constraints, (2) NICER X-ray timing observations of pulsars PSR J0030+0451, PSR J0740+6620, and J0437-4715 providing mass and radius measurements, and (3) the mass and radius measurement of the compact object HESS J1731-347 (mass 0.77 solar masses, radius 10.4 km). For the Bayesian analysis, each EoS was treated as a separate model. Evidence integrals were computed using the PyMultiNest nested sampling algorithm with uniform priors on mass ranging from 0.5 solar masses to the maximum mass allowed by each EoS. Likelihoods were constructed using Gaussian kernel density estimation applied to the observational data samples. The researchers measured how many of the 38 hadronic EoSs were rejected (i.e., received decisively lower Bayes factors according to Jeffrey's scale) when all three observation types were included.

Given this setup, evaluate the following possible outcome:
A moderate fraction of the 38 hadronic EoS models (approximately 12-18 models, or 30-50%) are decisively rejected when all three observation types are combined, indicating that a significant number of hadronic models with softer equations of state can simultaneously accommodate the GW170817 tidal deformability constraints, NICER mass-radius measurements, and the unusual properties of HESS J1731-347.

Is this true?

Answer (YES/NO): NO